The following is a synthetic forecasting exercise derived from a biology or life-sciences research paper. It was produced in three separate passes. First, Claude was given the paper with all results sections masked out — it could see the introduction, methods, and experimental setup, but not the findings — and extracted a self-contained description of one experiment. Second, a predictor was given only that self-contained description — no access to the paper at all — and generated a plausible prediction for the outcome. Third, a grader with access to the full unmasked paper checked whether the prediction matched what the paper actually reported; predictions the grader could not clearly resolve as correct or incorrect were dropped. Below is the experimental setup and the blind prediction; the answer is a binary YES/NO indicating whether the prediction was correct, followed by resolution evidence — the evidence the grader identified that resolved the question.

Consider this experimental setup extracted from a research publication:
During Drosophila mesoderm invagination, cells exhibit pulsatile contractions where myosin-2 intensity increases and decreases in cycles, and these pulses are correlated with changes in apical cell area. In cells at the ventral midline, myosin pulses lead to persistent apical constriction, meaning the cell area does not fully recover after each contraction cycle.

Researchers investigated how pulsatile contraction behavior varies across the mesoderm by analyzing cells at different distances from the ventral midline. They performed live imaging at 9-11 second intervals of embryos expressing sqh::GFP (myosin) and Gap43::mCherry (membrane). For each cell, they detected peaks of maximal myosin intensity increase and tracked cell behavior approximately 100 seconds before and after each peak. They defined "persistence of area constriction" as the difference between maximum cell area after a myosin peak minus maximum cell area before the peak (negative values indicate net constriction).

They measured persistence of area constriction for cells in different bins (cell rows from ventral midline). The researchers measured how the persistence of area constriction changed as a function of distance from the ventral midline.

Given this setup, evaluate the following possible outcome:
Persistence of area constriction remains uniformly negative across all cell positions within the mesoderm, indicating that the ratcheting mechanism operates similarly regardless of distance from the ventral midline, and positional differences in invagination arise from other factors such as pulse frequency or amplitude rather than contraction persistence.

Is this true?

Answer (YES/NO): NO